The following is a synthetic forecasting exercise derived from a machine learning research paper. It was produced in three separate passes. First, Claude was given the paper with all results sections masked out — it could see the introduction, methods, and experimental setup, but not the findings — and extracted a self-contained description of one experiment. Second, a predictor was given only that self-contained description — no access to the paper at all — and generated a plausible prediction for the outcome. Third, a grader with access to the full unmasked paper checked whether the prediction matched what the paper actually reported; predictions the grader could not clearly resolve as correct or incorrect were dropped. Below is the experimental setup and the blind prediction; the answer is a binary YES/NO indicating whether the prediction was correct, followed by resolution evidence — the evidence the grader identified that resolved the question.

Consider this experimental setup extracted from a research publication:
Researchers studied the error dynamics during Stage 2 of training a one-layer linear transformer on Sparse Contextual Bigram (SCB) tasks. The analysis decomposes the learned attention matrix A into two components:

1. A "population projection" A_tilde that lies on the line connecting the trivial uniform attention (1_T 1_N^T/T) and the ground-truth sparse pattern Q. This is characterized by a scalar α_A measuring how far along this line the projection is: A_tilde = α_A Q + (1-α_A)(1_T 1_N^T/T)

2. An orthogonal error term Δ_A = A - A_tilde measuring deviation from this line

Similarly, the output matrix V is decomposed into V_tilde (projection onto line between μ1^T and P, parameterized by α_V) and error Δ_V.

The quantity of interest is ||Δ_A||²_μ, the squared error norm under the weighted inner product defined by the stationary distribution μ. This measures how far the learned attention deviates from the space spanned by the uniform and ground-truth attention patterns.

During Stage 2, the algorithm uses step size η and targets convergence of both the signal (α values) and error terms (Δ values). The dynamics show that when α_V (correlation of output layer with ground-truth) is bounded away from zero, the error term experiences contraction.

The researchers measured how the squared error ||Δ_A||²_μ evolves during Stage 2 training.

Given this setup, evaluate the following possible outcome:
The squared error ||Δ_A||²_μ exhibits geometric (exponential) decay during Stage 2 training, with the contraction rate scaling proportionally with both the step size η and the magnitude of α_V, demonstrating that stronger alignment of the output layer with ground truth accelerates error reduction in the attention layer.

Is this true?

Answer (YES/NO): NO